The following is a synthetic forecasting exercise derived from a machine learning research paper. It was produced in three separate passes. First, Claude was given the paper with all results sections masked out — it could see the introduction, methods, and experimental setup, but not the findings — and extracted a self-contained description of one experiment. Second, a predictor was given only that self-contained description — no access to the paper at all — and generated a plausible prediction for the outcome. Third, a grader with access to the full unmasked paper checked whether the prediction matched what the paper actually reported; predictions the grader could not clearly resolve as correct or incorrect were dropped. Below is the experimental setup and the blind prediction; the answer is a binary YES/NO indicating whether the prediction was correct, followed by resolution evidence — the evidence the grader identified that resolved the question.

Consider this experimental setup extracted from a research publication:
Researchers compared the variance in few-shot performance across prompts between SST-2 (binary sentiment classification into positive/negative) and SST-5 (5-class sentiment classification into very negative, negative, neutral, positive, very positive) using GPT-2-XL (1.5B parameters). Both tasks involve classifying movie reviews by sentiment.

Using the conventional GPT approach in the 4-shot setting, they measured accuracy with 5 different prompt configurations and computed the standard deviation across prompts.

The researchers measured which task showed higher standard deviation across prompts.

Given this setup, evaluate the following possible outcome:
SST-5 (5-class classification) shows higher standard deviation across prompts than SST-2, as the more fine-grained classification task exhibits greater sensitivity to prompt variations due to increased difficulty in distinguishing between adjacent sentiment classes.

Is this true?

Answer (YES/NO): NO